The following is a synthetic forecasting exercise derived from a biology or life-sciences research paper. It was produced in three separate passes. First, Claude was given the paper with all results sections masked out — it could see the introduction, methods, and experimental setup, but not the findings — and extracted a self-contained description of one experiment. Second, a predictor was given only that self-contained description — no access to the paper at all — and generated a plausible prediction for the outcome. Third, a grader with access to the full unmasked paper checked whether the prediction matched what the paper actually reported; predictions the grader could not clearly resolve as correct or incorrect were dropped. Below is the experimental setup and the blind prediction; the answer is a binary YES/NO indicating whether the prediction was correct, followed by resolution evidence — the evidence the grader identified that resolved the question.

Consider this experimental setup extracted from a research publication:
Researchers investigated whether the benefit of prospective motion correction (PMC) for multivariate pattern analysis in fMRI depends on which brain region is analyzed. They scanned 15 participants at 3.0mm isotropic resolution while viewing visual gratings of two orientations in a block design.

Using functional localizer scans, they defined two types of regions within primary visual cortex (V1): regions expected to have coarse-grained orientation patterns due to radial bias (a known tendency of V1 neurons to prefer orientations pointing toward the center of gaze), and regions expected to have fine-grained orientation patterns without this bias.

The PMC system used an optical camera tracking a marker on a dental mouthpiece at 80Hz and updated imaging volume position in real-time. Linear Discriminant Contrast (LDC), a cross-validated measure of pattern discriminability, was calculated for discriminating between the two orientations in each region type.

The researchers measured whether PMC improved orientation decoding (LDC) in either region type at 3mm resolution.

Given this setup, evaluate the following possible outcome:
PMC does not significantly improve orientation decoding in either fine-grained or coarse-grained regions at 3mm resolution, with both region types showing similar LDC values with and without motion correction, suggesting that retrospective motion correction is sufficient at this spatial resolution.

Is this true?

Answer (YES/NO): YES